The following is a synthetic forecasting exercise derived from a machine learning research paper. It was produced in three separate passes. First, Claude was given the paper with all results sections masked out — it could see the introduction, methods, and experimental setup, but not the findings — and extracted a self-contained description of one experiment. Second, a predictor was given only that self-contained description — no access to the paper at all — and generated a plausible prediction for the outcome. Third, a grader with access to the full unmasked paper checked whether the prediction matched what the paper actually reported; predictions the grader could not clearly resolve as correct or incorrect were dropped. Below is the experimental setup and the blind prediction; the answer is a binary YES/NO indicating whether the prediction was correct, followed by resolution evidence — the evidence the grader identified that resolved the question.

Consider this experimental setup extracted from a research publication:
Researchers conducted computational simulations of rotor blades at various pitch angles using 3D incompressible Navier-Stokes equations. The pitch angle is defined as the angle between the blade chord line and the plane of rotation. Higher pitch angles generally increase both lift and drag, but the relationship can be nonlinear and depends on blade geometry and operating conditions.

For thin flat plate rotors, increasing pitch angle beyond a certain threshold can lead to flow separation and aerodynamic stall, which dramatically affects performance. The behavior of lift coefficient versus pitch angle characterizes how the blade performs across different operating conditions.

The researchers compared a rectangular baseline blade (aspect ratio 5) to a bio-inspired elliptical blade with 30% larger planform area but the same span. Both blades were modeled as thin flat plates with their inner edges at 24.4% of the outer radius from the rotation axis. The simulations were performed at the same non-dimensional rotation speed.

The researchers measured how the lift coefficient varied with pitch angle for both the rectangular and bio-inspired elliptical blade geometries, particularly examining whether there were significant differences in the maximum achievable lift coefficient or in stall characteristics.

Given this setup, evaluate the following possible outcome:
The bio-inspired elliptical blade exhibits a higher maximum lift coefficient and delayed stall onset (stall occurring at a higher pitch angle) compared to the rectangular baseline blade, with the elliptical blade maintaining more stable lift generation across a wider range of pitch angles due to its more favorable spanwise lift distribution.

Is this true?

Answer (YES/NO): NO